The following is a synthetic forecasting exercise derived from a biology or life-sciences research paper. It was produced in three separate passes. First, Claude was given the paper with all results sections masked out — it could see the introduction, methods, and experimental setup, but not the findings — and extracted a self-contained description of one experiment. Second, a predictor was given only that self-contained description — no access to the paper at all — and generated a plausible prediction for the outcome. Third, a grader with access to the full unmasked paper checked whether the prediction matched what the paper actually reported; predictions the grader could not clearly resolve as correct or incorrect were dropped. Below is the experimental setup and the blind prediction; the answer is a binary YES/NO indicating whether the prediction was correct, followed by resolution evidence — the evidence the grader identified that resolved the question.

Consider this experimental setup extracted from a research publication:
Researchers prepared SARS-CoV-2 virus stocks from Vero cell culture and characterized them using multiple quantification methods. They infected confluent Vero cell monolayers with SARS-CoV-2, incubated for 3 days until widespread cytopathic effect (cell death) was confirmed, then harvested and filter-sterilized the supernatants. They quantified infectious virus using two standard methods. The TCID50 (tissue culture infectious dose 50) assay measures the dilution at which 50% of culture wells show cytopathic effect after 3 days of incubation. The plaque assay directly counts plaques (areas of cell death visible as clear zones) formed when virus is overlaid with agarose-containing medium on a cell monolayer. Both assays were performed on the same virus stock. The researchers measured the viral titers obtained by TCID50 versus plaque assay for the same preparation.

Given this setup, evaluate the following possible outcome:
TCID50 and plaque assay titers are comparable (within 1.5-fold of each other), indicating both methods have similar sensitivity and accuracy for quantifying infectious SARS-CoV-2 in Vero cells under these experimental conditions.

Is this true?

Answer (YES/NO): NO